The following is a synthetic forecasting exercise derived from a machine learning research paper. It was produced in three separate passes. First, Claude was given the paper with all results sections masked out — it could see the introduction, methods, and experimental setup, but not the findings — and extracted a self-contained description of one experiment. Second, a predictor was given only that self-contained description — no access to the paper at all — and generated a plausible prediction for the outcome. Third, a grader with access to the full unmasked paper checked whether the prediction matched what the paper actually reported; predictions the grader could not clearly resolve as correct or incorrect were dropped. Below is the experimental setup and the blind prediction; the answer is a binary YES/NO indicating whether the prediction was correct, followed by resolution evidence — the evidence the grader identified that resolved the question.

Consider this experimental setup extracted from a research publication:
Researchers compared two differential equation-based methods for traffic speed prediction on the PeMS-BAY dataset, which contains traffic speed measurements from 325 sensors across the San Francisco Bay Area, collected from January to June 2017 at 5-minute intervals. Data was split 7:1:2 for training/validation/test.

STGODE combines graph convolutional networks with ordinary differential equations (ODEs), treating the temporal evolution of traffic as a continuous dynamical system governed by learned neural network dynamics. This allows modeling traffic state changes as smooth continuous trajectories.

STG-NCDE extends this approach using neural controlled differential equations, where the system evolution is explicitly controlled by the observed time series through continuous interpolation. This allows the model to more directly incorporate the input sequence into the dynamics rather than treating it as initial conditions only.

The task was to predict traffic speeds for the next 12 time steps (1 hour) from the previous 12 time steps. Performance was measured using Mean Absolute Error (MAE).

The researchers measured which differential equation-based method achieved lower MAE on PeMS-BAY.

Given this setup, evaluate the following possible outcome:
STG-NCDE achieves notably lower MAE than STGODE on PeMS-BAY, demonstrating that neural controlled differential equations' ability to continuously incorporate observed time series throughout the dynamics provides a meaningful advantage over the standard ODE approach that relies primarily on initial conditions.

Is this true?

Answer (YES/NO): YES